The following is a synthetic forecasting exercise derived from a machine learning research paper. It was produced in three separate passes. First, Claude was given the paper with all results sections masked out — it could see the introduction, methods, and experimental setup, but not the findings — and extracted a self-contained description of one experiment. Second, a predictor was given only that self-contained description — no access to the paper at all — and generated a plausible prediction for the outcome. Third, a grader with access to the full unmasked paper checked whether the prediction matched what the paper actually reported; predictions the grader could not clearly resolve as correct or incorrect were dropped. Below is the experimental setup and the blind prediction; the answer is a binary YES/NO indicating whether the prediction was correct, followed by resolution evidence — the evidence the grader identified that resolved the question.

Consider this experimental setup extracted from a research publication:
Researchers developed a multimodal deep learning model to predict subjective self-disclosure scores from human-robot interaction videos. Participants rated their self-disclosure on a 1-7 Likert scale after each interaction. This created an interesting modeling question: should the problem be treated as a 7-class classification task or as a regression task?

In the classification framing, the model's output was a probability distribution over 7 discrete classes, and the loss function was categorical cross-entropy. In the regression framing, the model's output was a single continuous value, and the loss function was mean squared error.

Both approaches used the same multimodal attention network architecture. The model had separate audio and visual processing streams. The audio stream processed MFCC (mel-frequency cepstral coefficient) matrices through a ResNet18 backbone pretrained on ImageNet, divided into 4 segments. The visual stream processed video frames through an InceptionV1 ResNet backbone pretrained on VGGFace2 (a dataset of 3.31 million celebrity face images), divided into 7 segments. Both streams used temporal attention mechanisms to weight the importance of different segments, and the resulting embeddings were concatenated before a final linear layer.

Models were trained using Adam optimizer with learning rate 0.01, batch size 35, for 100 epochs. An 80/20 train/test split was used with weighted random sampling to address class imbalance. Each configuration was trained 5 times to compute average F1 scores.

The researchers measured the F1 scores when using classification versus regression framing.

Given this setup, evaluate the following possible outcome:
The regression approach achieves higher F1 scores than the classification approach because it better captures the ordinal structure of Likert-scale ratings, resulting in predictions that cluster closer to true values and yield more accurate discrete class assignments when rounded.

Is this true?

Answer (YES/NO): NO